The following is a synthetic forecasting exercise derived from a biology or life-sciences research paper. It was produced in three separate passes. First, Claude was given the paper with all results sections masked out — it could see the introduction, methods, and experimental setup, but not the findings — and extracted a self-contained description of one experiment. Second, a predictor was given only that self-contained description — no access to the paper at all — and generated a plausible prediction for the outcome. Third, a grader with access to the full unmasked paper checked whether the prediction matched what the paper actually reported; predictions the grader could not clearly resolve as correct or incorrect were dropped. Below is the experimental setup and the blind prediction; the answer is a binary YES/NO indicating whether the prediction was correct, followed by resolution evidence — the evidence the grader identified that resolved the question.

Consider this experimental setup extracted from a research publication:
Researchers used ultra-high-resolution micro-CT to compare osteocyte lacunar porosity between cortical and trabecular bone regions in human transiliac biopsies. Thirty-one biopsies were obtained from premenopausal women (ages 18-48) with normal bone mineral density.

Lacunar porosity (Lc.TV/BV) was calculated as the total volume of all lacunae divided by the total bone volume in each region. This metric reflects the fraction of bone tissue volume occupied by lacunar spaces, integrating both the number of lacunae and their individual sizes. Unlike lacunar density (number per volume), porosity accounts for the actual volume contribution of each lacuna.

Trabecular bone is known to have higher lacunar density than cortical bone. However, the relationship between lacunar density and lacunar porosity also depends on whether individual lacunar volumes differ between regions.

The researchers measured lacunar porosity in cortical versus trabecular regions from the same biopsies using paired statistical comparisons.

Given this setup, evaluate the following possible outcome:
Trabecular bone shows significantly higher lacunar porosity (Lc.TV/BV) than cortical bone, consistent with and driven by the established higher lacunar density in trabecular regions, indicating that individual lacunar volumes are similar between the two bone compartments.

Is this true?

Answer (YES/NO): NO